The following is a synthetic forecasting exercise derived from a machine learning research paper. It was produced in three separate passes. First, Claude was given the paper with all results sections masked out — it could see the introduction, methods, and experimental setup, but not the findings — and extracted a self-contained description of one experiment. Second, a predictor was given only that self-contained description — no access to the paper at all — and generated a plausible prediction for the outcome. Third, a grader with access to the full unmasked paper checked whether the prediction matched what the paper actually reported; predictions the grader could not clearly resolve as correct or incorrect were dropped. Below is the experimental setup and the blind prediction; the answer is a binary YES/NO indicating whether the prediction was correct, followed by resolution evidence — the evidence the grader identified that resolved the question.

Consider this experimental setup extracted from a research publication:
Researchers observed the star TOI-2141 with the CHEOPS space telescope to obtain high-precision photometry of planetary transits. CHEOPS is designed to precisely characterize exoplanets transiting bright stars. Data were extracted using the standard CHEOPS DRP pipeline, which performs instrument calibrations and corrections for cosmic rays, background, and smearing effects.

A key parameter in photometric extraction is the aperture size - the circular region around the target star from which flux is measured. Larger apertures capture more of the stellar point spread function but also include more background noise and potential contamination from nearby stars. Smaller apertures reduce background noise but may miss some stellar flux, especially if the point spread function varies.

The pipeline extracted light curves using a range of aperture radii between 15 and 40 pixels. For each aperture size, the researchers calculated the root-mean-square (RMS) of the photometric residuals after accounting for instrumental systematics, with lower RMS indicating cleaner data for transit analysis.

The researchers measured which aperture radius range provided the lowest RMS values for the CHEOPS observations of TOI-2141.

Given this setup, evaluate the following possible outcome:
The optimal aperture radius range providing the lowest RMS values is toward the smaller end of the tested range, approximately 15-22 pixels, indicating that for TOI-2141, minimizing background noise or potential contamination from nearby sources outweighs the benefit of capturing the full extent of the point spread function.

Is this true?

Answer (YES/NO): NO